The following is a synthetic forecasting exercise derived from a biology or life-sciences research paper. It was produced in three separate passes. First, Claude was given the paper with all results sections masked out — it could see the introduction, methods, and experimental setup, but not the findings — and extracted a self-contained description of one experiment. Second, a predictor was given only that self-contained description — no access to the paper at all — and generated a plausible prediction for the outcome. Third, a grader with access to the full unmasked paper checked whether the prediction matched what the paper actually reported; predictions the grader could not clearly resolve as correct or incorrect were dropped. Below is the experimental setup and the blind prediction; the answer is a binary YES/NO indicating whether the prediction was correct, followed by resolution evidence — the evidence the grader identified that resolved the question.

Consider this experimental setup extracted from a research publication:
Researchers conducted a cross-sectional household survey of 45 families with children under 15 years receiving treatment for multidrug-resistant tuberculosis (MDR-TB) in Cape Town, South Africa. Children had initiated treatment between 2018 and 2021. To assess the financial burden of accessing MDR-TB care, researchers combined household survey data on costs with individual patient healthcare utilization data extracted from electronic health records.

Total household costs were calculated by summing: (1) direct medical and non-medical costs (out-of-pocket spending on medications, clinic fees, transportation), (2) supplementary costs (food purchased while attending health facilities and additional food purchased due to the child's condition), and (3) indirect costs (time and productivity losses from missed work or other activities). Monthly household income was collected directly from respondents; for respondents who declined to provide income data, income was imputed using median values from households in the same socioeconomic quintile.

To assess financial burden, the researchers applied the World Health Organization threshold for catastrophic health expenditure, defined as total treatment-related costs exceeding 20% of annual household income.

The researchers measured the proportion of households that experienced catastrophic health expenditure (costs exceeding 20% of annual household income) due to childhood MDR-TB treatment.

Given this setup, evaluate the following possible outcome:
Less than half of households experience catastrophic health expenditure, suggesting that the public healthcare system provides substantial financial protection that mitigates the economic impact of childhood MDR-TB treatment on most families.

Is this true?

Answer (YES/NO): NO